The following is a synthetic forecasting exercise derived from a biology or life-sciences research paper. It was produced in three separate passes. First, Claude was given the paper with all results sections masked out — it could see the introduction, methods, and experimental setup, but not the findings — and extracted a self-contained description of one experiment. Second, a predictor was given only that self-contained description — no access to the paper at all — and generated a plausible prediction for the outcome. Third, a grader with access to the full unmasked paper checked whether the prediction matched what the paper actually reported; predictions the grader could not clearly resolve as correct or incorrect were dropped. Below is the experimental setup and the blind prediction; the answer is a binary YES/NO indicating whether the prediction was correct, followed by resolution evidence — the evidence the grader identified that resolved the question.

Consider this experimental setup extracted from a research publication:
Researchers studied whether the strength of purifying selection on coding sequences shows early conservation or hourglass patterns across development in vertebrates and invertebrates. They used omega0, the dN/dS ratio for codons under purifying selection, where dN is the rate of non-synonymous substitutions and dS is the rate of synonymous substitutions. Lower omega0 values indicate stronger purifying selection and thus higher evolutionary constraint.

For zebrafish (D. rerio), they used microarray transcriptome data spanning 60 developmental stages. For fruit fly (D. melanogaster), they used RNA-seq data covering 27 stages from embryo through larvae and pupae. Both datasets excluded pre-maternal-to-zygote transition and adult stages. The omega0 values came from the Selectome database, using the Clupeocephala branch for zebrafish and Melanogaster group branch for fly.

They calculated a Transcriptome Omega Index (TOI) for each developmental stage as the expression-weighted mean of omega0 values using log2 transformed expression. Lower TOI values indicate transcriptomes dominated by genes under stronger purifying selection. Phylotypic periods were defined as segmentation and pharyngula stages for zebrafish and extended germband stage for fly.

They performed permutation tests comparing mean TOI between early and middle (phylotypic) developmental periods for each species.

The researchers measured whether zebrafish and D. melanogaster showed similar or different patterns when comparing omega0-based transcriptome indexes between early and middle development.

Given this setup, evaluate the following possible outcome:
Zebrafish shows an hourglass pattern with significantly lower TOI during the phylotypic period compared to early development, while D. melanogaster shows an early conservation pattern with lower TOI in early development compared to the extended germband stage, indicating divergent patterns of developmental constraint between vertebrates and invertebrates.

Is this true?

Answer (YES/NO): NO